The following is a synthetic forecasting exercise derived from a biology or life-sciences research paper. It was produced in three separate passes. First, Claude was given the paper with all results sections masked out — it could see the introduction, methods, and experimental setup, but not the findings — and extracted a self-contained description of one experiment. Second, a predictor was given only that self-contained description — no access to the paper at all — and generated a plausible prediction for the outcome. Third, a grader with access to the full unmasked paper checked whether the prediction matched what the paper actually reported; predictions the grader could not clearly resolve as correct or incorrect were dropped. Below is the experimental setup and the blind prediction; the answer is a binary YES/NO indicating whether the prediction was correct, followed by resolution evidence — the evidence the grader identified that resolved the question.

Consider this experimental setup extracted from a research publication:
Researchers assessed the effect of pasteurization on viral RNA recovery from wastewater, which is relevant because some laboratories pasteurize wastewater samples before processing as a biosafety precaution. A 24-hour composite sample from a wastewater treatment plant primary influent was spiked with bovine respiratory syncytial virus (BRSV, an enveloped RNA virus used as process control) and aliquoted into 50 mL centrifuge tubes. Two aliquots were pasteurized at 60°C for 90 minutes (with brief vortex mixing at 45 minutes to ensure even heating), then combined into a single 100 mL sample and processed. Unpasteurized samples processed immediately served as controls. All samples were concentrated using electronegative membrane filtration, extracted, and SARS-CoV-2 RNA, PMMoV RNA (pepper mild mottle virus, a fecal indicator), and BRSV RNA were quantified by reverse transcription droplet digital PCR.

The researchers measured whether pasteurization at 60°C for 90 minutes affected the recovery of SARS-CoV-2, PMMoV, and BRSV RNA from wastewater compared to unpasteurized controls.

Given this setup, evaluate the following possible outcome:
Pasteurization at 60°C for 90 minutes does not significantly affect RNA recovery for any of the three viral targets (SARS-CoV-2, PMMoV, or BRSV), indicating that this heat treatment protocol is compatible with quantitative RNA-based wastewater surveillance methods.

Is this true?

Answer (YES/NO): YES